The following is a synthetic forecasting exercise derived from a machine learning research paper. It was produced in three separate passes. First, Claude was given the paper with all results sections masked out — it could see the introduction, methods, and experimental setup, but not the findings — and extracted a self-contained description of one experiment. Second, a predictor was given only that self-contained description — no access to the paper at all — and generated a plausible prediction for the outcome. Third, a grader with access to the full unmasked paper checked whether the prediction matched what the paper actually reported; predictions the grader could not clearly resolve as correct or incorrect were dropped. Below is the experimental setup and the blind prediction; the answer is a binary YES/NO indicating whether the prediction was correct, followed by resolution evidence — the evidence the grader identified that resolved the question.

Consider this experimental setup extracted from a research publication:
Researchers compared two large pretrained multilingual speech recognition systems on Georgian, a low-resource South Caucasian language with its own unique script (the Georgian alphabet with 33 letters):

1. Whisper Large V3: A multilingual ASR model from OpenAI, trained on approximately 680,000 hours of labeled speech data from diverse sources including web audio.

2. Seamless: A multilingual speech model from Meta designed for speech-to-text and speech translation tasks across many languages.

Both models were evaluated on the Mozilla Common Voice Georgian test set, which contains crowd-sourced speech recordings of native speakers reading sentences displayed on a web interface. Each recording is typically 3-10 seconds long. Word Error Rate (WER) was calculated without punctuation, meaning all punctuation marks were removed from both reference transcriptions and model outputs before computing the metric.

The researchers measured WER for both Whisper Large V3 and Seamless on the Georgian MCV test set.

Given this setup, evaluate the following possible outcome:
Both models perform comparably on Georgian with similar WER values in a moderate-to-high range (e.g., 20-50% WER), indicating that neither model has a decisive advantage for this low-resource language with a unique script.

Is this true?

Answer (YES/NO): NO